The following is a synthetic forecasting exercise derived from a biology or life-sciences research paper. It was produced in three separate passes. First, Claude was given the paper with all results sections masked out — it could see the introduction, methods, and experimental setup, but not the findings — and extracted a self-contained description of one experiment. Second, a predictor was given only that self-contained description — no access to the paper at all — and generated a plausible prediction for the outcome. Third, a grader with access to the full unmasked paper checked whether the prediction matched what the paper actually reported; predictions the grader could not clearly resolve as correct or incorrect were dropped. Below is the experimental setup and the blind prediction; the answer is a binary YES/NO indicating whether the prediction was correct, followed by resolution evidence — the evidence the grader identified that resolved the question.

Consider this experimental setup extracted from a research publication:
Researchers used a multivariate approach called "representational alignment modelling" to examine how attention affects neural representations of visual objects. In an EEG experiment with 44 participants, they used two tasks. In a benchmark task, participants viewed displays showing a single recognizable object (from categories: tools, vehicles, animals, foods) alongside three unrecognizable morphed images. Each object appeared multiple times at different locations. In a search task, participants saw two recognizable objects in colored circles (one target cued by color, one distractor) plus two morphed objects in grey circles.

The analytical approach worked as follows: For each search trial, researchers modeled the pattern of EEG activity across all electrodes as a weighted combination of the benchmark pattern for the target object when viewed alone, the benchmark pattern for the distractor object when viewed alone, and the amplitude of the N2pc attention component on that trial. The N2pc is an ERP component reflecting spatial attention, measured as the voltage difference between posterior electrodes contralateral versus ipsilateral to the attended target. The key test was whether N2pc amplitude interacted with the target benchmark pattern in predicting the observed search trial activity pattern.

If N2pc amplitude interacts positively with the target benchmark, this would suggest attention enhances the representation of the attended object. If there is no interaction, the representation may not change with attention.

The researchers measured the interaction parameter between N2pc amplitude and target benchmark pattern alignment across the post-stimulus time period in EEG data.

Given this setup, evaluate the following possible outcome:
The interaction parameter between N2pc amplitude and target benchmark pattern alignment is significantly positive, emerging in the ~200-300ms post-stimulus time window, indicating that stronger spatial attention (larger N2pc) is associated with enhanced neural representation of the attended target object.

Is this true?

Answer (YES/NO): NO